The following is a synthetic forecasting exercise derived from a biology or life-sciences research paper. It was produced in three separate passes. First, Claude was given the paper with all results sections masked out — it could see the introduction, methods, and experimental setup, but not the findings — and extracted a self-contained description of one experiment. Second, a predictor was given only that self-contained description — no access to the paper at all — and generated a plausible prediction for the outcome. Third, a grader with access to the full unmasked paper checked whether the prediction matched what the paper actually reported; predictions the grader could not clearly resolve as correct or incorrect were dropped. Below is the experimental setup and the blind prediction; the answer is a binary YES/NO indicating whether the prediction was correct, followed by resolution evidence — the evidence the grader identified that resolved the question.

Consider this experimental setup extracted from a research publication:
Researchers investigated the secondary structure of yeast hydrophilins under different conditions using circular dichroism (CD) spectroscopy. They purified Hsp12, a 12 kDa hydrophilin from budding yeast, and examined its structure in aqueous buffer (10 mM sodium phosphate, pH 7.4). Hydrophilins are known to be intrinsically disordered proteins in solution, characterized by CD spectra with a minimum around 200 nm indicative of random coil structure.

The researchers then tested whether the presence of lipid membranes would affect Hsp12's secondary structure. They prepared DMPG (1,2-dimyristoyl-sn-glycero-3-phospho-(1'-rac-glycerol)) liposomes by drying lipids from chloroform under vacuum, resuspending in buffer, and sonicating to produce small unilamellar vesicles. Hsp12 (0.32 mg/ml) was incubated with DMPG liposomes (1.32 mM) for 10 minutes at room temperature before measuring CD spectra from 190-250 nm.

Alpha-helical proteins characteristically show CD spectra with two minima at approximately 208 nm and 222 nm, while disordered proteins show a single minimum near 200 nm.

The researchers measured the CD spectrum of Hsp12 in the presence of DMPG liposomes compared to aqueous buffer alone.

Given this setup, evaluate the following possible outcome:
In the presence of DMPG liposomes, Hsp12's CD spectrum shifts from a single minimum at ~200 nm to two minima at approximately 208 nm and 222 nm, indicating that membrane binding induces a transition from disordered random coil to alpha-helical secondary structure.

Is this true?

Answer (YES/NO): YES